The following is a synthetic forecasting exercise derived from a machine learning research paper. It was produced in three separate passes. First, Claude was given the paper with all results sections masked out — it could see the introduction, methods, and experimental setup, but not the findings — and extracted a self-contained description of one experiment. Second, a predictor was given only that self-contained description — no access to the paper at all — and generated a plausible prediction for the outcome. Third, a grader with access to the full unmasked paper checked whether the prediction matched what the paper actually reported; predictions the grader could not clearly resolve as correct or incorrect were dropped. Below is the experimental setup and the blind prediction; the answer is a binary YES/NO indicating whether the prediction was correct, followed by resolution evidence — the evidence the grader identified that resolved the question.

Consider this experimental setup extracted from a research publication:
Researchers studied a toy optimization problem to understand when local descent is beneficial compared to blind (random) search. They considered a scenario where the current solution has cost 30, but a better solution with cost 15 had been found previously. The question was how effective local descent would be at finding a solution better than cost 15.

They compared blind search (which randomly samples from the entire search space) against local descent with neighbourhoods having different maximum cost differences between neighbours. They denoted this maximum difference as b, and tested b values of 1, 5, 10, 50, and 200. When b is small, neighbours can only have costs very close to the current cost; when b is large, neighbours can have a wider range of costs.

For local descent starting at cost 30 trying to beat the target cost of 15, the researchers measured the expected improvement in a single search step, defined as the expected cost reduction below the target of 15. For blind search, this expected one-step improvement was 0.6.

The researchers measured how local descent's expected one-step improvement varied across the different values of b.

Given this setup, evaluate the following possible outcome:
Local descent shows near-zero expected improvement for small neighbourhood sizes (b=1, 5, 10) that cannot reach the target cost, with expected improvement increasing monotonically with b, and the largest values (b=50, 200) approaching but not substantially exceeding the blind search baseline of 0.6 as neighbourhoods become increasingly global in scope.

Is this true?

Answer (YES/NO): NO